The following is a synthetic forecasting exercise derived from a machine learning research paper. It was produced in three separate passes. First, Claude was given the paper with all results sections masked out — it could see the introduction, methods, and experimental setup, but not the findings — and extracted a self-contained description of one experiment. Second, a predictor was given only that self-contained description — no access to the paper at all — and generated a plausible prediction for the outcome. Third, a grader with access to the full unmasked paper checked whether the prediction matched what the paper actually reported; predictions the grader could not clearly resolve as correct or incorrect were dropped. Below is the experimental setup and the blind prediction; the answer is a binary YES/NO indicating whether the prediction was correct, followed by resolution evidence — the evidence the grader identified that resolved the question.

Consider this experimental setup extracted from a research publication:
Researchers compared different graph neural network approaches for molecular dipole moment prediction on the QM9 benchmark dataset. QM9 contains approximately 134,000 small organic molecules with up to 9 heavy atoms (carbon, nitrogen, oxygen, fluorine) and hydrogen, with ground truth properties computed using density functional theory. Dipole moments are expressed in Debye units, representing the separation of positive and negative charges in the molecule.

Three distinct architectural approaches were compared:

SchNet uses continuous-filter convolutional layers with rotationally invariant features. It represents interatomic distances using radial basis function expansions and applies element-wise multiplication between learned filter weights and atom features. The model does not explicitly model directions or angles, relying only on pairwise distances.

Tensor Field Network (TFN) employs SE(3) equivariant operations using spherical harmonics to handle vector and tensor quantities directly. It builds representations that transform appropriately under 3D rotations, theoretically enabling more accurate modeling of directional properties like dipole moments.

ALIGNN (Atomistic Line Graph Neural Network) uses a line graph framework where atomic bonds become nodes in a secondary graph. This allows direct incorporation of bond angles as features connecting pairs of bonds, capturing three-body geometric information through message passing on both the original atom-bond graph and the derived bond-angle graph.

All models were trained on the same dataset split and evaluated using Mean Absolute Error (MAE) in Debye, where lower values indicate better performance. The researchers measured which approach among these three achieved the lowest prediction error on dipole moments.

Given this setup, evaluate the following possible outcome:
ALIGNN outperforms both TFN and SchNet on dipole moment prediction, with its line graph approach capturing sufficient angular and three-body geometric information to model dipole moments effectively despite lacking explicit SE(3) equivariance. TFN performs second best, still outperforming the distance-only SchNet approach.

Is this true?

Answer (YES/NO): NO